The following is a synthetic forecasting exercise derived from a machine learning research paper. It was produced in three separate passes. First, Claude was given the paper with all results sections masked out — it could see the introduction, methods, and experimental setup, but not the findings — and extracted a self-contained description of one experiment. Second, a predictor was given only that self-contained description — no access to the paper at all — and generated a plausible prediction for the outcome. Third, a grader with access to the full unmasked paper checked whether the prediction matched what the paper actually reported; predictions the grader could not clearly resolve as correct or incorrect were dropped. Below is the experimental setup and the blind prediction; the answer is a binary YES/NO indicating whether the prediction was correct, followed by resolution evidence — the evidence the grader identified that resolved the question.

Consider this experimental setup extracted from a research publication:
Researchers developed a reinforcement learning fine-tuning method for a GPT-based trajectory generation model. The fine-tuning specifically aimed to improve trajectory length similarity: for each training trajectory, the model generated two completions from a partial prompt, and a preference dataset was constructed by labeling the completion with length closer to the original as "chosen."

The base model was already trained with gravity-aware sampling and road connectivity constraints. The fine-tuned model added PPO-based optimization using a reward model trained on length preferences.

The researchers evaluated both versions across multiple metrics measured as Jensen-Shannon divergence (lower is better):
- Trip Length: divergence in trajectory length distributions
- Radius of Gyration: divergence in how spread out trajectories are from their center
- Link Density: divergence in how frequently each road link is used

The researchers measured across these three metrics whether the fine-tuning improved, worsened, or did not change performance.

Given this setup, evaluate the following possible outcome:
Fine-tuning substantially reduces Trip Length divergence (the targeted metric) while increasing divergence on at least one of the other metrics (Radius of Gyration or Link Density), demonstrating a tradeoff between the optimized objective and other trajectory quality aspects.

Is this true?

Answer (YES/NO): NO